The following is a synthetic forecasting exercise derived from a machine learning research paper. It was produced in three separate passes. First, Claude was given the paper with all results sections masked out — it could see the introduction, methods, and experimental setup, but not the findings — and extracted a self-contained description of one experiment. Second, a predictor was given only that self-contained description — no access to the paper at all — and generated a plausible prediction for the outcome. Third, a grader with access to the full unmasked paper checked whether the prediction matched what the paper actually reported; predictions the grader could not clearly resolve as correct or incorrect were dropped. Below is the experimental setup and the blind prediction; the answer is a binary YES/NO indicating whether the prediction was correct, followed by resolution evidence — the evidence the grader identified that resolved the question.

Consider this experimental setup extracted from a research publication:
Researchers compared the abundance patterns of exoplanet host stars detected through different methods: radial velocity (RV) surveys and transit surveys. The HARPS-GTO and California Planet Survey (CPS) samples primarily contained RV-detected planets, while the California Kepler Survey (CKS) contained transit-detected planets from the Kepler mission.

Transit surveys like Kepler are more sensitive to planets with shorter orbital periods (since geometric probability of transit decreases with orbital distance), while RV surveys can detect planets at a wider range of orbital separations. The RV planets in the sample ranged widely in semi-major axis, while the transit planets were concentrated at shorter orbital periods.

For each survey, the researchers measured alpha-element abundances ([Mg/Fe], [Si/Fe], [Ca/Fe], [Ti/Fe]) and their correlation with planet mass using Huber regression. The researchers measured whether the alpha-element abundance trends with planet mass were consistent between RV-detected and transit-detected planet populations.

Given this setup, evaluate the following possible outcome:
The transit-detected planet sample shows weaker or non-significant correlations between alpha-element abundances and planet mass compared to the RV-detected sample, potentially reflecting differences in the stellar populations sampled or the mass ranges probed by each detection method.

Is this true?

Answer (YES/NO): YES